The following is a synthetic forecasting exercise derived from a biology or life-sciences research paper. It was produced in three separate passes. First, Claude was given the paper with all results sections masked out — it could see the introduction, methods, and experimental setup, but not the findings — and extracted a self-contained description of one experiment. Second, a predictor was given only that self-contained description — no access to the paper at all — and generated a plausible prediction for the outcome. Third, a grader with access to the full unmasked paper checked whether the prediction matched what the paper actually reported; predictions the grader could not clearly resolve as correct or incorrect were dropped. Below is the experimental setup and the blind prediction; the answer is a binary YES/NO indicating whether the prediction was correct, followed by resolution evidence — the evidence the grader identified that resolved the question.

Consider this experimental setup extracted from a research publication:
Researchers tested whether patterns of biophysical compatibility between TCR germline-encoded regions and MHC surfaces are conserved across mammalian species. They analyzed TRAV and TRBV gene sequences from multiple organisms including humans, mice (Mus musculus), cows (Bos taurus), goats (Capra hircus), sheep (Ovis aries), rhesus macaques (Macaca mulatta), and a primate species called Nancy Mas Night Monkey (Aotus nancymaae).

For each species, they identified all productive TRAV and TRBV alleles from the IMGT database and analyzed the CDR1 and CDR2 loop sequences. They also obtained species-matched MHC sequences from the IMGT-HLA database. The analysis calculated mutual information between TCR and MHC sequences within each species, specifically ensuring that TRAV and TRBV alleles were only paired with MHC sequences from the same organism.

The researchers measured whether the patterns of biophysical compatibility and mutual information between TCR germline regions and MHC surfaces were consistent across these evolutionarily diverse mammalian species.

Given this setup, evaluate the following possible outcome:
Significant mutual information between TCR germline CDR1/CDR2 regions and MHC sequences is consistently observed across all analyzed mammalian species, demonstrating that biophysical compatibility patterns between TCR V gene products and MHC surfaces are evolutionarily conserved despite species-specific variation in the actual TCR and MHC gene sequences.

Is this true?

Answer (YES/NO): NO